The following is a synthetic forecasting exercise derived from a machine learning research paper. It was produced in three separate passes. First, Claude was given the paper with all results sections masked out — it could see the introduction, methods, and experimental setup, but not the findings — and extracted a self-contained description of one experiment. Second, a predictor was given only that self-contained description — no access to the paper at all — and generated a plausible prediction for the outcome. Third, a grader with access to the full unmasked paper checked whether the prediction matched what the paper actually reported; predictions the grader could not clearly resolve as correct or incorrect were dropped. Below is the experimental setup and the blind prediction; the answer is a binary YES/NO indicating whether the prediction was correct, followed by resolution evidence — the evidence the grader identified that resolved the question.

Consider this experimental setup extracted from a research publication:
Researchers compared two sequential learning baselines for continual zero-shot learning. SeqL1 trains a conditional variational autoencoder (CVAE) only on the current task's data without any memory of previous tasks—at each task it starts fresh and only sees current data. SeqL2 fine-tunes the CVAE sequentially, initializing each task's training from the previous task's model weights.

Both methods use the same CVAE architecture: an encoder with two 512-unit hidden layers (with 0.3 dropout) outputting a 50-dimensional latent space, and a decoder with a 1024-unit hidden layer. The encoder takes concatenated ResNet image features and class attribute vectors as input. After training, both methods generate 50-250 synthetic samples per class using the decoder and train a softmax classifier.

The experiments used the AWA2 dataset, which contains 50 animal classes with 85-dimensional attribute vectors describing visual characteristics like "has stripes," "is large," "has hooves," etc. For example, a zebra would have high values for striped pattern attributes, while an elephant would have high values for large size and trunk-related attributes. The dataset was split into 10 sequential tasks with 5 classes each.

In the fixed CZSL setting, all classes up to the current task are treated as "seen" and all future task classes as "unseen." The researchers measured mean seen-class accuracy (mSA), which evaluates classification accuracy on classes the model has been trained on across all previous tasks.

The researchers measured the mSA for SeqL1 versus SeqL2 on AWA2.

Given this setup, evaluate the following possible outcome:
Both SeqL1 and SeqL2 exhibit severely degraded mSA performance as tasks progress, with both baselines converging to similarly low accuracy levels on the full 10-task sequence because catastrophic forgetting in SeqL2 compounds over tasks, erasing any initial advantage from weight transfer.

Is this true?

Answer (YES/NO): NO